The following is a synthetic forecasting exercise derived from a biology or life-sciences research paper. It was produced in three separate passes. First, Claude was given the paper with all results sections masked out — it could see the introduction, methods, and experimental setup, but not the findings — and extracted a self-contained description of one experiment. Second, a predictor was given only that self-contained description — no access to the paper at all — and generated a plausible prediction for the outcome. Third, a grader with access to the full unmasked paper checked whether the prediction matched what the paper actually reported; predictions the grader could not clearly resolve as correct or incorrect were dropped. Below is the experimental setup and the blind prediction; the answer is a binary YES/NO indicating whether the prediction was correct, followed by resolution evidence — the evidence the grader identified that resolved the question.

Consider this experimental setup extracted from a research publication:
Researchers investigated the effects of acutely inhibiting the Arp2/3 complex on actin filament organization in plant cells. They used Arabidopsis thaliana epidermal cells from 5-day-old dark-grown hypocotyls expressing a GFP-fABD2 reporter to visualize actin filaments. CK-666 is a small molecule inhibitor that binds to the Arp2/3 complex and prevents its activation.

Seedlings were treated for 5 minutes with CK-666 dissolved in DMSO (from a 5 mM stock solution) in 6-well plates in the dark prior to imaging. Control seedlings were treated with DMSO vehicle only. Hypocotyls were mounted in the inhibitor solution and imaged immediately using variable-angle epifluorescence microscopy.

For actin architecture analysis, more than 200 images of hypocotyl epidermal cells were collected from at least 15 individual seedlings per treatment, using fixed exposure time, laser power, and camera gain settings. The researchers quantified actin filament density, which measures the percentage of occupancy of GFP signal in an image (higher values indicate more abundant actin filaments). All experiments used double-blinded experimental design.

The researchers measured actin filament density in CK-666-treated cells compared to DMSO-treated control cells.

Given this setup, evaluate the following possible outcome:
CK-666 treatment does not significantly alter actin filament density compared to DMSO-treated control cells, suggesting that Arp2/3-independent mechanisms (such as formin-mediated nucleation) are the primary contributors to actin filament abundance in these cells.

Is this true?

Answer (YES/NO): NO